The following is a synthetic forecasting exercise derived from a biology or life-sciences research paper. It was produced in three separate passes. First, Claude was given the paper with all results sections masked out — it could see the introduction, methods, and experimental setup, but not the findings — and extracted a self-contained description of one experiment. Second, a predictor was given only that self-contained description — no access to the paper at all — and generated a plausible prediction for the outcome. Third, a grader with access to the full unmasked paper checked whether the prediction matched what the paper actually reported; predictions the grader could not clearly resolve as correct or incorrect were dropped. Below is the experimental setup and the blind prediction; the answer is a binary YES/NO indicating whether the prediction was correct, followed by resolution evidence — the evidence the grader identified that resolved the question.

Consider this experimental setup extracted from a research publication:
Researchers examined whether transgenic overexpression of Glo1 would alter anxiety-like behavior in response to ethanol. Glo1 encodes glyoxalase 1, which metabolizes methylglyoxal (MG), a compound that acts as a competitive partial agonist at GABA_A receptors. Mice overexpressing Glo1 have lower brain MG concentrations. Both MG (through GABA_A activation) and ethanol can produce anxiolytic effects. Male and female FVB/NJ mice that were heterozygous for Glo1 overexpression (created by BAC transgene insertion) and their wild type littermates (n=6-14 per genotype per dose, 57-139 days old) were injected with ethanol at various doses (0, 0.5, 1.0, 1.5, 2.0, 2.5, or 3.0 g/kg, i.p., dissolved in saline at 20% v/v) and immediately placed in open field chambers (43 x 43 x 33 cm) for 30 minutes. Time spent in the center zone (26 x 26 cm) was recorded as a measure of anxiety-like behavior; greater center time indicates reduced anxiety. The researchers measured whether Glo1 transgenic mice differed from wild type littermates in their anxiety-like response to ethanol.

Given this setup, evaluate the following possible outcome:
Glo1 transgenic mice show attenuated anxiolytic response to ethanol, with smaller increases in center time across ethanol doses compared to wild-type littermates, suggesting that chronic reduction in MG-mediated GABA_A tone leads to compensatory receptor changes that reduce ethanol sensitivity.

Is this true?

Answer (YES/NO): NO